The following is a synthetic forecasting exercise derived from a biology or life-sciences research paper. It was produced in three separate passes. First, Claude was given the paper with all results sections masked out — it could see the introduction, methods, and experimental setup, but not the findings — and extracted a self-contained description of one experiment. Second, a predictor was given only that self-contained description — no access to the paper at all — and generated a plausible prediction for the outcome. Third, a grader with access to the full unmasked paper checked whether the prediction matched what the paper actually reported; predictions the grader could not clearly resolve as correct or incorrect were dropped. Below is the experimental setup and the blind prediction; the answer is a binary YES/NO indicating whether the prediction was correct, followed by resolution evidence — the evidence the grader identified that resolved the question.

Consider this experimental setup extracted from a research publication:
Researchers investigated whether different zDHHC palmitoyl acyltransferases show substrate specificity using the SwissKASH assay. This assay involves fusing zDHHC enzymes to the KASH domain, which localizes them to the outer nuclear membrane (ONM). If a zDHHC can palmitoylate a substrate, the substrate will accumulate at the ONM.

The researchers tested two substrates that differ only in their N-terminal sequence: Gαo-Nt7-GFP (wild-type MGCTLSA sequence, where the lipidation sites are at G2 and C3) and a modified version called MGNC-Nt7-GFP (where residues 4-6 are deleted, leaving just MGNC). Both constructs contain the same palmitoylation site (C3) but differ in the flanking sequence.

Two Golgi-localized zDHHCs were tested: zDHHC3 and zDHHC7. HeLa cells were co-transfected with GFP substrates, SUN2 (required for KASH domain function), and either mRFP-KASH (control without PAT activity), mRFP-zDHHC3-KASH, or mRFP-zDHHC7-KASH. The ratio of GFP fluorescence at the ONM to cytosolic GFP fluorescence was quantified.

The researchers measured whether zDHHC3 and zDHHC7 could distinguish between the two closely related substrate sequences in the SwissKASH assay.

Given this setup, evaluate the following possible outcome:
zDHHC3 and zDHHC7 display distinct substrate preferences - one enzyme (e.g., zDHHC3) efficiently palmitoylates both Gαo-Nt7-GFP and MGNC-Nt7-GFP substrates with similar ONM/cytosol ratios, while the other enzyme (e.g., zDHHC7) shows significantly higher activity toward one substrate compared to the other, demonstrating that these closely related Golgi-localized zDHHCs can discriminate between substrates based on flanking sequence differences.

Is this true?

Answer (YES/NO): NO